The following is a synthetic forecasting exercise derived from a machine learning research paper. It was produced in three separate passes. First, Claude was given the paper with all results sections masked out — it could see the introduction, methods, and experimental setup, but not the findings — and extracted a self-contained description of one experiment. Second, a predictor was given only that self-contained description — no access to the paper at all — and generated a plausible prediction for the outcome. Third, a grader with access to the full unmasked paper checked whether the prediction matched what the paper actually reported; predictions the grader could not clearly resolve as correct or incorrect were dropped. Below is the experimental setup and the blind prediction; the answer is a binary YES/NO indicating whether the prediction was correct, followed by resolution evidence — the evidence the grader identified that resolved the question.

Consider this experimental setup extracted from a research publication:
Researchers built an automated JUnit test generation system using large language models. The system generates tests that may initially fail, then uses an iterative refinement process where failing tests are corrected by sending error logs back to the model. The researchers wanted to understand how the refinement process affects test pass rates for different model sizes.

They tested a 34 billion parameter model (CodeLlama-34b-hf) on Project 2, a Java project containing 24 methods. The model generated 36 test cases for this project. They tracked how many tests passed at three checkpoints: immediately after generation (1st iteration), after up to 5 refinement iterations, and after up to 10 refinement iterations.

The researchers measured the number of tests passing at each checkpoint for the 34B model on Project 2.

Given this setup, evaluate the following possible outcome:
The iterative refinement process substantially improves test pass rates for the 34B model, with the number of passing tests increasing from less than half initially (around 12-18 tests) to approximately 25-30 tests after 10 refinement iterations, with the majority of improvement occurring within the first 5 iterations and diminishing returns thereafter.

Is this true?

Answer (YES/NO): NO